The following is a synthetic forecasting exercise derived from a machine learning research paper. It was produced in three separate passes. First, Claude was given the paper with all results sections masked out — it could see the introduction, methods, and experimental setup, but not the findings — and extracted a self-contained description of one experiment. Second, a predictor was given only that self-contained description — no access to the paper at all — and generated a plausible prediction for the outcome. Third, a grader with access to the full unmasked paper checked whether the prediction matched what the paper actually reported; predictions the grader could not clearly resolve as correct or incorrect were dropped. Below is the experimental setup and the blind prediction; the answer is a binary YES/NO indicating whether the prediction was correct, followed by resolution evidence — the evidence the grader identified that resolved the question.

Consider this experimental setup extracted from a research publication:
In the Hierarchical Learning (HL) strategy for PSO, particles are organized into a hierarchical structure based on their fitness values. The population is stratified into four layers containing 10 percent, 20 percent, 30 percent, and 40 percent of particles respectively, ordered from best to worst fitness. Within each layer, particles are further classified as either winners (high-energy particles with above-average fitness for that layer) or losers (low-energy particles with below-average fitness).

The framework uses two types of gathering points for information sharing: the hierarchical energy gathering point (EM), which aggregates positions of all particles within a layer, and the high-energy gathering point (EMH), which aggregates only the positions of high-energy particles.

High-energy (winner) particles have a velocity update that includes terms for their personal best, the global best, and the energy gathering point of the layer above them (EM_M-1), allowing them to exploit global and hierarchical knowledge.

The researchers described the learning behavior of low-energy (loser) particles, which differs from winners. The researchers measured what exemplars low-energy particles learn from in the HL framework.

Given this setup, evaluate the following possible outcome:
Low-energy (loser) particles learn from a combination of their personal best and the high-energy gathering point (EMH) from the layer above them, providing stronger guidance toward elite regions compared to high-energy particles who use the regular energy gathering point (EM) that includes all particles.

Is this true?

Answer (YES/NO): NO